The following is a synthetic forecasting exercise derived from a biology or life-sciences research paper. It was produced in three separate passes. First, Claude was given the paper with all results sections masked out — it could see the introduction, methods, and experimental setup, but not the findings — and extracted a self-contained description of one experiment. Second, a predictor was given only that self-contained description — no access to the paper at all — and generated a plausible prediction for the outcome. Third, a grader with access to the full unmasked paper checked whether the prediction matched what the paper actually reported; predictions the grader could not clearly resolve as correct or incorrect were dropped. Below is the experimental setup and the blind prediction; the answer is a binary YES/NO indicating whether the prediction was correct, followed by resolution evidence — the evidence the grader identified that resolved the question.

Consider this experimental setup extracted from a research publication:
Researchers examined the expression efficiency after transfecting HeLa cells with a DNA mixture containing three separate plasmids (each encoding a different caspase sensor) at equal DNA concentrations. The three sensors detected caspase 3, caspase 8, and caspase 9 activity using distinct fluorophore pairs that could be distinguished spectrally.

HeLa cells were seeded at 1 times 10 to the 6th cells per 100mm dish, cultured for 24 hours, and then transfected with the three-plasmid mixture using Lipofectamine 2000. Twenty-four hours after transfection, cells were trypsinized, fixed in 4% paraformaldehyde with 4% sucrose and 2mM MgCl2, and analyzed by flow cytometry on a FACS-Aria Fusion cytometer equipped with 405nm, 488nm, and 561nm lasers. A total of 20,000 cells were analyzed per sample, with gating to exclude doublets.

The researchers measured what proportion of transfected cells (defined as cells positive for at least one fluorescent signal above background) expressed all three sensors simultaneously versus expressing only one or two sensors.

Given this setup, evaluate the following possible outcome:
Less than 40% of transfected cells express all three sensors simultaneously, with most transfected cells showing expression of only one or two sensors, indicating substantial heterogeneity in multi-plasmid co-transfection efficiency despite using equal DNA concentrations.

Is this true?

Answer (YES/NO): NO